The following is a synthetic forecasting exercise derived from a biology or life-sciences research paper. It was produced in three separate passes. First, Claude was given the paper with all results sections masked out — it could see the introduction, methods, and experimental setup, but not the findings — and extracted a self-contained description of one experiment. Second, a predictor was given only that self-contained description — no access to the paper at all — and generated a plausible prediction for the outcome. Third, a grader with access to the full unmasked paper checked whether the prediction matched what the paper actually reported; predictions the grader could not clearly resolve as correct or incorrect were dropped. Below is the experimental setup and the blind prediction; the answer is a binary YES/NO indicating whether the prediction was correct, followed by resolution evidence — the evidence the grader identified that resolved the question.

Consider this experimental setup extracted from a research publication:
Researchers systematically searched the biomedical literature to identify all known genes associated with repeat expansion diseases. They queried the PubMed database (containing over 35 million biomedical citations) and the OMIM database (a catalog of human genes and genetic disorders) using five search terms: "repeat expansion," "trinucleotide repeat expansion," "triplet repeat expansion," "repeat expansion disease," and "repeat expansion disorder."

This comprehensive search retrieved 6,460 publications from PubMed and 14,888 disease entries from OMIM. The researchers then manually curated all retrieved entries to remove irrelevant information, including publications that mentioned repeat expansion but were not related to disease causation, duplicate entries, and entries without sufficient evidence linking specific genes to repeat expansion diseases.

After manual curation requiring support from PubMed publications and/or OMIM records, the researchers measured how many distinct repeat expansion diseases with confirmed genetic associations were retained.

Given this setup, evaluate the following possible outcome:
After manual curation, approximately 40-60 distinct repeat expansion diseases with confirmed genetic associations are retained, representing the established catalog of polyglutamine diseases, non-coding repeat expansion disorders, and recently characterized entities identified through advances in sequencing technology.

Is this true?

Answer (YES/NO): NO